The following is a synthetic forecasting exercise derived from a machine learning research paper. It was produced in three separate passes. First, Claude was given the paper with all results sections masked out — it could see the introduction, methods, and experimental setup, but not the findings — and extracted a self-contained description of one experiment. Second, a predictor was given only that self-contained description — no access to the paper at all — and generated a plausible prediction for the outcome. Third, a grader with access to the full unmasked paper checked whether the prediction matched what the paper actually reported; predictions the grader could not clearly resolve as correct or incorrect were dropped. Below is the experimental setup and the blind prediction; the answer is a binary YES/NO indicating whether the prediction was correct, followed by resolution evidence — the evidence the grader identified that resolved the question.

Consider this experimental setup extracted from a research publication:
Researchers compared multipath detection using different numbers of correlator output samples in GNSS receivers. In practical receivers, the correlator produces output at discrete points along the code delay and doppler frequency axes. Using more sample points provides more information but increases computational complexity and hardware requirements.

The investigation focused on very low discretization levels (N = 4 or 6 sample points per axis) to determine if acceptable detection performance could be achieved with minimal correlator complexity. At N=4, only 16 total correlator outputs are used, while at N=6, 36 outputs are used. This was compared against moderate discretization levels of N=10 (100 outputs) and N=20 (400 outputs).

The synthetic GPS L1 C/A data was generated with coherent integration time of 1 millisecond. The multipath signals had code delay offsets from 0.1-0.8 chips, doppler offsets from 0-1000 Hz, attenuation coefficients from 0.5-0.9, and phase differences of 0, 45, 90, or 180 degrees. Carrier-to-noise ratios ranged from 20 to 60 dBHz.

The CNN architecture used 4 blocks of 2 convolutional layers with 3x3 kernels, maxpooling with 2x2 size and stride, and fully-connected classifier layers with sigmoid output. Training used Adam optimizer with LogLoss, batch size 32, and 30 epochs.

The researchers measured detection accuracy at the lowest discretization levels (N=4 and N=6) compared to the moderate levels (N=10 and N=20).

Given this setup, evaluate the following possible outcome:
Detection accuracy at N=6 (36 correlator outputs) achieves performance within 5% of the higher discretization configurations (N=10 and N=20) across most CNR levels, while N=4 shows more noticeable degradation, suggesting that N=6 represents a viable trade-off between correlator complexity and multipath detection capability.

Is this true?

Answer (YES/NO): NO